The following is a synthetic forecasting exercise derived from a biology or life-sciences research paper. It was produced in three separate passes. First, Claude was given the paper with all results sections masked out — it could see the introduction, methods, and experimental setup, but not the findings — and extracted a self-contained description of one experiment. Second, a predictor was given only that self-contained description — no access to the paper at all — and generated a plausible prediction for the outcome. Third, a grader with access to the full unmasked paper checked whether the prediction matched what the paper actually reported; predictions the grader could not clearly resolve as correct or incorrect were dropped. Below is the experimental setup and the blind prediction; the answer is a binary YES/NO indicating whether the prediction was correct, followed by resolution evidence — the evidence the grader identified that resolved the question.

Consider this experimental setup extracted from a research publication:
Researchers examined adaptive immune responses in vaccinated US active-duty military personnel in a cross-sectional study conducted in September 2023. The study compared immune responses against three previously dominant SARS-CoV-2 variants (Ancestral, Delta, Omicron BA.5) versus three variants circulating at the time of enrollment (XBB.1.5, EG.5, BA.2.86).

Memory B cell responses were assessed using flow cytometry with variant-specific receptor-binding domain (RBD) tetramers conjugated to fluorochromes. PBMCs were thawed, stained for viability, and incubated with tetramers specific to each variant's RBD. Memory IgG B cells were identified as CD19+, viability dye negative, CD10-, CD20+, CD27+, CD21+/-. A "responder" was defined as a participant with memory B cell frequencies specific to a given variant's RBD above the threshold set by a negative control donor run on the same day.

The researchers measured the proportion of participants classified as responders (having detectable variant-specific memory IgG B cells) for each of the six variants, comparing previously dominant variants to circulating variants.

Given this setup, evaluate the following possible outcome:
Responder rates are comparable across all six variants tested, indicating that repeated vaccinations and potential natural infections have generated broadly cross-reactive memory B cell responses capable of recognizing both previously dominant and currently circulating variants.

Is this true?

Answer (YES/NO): NO